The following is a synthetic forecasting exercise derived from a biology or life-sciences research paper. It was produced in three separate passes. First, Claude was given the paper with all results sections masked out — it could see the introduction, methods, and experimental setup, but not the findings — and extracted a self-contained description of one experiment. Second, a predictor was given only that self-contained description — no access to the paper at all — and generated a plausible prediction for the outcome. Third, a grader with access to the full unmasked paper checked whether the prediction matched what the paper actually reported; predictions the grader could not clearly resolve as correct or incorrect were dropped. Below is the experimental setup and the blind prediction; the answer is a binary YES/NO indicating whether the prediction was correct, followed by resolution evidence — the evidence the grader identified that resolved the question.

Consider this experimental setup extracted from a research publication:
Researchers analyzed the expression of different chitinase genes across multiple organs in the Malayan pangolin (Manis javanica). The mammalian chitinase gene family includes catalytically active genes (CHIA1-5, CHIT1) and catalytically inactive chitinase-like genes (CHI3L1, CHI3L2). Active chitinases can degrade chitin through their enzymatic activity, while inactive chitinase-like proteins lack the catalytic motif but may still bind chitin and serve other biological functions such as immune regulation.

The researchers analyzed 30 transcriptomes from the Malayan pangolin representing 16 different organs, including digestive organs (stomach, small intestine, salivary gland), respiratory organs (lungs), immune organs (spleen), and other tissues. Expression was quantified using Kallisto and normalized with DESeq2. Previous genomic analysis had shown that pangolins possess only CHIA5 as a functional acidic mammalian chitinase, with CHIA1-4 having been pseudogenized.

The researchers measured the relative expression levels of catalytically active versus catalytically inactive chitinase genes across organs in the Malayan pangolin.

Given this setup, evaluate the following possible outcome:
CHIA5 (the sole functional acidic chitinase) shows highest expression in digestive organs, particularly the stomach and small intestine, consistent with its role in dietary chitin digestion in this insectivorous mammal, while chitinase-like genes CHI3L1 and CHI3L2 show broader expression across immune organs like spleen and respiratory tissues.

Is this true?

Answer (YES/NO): NO